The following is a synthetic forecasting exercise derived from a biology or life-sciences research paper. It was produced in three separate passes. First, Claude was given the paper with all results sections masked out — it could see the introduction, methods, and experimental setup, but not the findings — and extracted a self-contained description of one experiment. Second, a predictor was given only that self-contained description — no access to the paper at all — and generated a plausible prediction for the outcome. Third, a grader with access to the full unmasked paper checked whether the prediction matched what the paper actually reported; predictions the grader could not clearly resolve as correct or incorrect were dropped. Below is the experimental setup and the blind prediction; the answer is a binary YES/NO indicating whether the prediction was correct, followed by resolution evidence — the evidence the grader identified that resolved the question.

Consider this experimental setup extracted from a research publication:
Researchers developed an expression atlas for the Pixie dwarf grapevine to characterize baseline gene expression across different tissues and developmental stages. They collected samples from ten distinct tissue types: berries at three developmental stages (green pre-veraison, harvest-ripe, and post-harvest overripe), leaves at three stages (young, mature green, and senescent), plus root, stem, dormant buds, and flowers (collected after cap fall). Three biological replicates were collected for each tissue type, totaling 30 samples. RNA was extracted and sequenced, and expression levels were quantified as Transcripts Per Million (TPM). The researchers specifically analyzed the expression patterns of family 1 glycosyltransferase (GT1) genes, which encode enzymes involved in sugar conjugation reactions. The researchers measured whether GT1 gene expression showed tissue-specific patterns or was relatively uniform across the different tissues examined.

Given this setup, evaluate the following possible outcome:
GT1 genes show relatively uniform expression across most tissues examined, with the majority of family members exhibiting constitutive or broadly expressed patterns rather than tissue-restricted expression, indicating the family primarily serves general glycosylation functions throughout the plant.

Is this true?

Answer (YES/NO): NO